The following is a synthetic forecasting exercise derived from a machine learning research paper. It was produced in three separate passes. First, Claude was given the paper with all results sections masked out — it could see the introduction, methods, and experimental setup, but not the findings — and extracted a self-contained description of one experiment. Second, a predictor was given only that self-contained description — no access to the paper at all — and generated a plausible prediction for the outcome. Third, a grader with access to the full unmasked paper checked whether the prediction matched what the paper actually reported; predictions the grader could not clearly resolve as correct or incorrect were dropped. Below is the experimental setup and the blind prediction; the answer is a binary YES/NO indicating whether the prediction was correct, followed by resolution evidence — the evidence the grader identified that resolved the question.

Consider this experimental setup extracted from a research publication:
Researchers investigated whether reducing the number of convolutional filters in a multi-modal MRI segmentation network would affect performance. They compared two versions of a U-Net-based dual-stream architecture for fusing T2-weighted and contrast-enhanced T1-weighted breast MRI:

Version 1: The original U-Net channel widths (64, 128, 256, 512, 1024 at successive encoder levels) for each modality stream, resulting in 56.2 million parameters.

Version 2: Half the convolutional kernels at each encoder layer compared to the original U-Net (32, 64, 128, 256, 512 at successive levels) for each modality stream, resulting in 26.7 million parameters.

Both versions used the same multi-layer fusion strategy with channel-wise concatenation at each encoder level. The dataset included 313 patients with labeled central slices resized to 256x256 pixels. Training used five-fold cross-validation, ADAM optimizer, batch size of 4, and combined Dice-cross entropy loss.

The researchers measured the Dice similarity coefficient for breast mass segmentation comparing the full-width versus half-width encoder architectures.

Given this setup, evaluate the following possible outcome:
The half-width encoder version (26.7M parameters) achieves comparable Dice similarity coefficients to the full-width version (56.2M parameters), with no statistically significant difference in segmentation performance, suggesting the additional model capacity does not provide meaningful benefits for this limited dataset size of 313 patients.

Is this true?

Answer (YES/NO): YES